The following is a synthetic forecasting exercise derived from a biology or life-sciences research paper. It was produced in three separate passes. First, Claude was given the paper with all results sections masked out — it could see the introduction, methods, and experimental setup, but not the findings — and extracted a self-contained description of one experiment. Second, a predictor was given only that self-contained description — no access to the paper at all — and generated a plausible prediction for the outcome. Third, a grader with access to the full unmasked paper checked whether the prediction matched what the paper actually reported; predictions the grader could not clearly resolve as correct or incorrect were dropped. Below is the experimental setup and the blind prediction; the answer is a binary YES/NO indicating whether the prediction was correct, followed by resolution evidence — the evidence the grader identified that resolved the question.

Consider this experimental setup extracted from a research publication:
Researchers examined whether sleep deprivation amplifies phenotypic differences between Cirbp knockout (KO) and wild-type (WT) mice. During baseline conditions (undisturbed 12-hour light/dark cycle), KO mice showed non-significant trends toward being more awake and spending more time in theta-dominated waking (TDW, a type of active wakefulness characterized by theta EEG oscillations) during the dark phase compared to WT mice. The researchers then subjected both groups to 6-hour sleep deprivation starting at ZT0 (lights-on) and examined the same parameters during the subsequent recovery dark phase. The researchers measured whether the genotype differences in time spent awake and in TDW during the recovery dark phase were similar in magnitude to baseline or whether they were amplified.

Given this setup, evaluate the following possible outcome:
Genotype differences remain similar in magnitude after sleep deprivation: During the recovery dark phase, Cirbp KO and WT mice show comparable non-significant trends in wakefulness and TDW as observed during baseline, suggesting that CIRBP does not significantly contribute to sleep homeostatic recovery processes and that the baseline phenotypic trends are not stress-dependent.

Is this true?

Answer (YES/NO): NO